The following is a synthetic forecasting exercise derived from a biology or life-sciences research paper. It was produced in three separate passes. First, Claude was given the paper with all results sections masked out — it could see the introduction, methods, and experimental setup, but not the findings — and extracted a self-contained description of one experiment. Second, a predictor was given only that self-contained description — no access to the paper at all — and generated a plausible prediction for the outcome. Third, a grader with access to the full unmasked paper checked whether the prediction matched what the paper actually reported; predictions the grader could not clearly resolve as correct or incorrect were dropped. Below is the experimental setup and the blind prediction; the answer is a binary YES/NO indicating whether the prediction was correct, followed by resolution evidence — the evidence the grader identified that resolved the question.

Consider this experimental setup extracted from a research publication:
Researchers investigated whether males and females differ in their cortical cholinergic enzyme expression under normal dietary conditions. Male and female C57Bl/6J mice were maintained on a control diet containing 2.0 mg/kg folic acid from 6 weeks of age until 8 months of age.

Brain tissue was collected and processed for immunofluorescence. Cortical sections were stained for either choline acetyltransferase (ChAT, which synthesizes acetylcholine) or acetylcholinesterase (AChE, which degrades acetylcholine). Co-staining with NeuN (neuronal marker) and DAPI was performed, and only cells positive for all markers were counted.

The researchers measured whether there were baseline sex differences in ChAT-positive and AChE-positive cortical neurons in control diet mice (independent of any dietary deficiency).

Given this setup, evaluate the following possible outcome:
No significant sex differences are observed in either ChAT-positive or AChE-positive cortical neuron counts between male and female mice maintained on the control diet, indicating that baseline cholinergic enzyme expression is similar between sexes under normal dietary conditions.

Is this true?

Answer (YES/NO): YES